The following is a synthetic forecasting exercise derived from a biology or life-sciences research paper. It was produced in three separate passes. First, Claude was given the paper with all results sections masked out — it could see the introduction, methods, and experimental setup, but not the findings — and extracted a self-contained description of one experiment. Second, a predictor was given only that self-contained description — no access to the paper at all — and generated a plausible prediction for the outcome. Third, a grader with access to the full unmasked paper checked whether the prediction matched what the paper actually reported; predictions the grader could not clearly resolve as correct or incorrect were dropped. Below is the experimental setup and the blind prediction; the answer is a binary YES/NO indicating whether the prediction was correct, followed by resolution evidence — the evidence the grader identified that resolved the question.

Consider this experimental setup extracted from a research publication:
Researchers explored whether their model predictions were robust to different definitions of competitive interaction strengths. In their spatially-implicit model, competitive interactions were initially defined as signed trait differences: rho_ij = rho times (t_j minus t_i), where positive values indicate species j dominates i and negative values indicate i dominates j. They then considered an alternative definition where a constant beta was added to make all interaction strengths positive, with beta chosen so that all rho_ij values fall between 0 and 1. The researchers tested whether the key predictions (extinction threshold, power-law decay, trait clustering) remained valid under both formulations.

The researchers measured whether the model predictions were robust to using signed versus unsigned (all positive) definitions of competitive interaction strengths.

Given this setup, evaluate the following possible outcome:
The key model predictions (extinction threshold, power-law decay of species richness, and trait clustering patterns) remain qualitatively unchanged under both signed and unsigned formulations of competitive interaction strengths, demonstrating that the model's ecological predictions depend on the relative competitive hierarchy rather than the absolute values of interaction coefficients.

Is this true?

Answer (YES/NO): YES